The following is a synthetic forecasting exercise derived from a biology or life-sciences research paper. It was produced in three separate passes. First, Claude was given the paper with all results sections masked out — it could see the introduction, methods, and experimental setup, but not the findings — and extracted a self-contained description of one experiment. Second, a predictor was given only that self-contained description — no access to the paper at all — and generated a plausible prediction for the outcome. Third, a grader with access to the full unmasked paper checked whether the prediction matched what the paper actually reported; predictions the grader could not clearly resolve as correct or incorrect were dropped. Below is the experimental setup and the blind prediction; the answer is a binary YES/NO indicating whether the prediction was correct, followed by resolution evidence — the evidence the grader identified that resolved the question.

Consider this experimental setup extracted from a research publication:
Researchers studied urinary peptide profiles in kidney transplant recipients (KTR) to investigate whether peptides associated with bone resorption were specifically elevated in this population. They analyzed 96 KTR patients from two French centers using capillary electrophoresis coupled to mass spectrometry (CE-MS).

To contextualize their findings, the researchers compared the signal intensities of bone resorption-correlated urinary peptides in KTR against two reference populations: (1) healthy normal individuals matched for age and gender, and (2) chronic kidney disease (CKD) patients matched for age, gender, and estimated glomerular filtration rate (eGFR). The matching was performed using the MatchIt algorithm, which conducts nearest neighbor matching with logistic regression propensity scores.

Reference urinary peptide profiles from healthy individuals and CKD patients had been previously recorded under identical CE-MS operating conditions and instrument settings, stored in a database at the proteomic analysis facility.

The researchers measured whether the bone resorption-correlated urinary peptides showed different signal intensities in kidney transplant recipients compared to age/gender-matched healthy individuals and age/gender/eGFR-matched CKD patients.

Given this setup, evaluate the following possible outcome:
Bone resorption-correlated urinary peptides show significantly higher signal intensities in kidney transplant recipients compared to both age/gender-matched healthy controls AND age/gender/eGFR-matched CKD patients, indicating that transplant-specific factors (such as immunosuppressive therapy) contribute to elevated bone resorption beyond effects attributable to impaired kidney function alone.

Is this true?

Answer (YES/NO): YES